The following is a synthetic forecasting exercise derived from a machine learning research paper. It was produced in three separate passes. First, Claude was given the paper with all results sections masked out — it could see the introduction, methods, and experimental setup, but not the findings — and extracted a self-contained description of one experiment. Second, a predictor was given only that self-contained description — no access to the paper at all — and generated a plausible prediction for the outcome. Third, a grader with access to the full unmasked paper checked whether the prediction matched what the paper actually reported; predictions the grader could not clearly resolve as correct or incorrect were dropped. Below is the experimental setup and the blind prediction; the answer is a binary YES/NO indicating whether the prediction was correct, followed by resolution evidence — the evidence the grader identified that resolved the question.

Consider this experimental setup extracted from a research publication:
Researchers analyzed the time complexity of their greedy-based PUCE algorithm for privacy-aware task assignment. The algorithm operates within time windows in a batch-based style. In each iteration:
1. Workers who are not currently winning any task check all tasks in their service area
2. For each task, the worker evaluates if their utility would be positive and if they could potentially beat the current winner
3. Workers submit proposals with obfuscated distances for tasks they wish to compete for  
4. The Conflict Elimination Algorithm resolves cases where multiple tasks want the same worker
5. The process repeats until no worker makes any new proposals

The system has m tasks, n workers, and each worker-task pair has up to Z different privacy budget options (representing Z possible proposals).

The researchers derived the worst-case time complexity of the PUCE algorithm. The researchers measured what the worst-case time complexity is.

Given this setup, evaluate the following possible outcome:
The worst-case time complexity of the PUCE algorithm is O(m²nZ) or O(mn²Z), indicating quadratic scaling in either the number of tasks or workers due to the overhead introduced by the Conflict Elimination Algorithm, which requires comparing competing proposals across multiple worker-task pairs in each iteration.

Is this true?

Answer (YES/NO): NO